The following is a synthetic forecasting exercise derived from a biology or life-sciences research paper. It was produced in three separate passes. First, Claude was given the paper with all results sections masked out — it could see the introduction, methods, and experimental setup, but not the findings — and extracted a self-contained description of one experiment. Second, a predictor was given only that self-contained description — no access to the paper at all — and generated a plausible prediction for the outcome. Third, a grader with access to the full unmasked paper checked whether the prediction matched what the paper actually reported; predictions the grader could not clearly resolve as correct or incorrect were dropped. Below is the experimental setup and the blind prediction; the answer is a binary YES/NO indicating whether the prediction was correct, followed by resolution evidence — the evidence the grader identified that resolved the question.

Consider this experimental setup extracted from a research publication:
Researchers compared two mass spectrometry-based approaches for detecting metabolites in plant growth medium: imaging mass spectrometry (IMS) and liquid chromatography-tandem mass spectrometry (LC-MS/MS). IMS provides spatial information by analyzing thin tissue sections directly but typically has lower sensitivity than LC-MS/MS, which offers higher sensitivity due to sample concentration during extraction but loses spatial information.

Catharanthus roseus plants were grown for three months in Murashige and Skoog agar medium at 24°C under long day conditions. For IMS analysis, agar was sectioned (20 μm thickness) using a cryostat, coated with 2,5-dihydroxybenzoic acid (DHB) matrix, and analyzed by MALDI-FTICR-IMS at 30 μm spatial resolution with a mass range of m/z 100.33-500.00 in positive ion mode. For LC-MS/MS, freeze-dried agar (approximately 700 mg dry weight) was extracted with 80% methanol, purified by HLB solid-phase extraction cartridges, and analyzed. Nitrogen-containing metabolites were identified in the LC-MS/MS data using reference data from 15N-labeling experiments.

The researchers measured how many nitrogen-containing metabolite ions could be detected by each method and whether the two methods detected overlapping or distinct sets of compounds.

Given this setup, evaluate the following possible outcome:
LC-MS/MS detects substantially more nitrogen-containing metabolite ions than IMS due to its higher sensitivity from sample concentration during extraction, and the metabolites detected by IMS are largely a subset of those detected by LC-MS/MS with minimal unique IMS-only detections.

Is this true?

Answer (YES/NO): YES